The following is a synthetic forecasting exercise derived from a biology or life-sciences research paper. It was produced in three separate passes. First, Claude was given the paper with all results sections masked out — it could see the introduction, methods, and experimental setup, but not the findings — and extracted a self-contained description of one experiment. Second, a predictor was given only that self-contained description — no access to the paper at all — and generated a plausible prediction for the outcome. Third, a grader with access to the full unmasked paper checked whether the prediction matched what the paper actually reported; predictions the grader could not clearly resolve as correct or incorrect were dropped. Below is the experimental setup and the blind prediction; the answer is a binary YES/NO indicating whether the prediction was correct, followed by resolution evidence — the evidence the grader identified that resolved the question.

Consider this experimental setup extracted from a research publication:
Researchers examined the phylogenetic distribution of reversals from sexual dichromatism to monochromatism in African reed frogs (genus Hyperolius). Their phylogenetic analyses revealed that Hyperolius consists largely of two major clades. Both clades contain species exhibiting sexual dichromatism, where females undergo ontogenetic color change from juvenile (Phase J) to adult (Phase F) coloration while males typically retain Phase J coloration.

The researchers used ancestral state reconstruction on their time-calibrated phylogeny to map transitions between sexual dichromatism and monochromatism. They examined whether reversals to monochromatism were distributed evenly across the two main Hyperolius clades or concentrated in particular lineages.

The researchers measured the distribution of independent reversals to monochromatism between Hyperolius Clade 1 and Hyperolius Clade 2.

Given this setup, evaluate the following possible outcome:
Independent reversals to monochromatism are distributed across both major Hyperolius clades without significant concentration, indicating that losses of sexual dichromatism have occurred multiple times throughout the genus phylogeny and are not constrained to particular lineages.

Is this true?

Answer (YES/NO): NO